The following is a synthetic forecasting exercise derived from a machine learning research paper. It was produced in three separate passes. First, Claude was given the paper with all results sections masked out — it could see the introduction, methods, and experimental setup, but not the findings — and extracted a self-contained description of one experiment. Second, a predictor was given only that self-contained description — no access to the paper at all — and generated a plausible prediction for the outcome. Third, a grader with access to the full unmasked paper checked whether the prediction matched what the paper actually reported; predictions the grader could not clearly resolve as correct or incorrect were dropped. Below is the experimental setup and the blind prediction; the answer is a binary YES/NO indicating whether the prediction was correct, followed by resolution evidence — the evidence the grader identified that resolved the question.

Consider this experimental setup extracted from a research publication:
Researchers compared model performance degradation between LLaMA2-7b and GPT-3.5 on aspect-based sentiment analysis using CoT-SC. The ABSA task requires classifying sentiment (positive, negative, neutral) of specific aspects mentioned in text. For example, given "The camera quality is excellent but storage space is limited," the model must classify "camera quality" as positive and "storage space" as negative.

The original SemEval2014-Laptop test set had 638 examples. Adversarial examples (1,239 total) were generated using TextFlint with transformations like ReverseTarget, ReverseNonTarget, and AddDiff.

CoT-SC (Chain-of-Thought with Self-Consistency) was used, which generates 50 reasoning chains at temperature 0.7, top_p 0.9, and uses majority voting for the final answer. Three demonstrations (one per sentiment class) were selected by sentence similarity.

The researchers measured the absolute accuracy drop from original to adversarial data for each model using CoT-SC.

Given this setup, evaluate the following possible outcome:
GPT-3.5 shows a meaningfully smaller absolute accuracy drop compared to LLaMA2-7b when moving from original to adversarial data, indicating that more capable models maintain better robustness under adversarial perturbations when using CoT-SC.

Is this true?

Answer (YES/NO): YES